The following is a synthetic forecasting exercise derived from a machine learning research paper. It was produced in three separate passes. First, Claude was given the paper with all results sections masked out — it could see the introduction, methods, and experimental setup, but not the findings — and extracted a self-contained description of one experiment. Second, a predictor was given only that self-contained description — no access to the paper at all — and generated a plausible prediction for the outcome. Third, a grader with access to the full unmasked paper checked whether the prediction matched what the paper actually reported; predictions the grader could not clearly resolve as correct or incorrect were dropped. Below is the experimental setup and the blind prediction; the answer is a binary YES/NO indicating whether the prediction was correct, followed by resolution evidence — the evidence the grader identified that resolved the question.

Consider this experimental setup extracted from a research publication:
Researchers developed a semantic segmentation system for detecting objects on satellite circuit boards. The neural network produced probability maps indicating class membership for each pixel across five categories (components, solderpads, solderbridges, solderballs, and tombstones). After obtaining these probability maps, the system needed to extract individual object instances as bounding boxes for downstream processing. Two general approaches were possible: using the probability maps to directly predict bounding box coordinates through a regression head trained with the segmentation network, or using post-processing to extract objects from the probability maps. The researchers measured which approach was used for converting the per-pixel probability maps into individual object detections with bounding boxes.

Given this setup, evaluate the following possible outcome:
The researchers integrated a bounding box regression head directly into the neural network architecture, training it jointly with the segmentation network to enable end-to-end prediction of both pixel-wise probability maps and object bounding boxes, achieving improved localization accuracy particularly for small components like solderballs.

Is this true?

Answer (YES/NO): NO